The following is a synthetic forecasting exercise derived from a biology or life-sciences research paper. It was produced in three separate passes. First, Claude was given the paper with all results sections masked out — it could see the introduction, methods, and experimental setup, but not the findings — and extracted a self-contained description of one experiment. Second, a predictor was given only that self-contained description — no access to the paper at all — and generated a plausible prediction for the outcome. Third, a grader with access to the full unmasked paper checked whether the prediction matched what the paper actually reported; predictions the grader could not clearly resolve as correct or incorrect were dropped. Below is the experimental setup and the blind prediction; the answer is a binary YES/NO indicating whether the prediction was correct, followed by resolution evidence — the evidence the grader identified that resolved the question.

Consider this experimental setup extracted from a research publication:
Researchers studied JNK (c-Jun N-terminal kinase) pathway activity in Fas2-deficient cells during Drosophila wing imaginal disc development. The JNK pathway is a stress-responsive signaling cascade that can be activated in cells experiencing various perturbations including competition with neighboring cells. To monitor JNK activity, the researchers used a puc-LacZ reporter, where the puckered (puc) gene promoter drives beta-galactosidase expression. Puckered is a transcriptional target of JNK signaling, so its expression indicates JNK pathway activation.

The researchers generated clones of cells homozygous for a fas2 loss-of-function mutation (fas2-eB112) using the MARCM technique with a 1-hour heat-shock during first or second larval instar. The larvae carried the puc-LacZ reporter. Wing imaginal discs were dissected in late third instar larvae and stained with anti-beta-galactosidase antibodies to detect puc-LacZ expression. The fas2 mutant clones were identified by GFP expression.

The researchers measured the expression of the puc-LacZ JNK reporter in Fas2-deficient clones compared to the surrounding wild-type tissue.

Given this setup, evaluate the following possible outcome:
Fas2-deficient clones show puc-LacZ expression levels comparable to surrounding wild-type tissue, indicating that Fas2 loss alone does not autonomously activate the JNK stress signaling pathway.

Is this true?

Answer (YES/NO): NO